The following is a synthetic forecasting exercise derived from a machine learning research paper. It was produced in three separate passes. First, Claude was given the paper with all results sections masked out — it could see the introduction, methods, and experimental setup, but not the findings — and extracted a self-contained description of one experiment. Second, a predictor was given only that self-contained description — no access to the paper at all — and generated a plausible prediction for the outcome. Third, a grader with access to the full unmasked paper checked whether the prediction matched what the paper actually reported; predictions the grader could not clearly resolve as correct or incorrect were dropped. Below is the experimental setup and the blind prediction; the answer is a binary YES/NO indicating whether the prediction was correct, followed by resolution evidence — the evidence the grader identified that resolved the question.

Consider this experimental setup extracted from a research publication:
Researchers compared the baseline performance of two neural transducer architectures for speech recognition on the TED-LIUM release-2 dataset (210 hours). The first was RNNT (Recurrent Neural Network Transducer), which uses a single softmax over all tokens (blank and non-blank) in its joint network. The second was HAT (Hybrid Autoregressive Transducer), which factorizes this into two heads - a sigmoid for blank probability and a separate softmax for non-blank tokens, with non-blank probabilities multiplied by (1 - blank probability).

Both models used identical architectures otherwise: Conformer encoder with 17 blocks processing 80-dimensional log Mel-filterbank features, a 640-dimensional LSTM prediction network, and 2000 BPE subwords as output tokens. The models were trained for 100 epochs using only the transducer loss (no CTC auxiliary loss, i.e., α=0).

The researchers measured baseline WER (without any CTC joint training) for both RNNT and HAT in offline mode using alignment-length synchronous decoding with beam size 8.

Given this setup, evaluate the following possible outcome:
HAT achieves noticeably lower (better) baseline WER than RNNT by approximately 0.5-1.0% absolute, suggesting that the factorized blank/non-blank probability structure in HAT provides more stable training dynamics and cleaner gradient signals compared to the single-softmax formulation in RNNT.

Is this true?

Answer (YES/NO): NO